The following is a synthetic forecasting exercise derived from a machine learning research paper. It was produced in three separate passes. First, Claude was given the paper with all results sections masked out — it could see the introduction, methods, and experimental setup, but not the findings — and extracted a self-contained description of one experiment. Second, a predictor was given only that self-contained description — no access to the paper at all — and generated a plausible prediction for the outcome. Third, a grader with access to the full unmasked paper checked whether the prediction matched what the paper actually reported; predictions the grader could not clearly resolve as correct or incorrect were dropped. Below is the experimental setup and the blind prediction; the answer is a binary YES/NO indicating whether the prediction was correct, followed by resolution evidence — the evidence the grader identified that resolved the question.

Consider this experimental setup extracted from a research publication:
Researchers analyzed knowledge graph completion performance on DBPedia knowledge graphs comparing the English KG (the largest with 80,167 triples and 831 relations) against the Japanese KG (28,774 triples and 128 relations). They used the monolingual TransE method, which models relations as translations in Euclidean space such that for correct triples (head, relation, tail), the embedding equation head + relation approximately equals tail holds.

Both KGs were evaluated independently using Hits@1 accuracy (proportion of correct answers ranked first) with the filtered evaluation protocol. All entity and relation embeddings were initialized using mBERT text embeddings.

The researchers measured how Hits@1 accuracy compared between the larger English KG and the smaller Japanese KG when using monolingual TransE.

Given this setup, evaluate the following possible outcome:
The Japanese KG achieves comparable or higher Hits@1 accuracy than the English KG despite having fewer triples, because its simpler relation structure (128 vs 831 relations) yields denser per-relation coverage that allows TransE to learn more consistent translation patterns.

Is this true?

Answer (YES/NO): YES